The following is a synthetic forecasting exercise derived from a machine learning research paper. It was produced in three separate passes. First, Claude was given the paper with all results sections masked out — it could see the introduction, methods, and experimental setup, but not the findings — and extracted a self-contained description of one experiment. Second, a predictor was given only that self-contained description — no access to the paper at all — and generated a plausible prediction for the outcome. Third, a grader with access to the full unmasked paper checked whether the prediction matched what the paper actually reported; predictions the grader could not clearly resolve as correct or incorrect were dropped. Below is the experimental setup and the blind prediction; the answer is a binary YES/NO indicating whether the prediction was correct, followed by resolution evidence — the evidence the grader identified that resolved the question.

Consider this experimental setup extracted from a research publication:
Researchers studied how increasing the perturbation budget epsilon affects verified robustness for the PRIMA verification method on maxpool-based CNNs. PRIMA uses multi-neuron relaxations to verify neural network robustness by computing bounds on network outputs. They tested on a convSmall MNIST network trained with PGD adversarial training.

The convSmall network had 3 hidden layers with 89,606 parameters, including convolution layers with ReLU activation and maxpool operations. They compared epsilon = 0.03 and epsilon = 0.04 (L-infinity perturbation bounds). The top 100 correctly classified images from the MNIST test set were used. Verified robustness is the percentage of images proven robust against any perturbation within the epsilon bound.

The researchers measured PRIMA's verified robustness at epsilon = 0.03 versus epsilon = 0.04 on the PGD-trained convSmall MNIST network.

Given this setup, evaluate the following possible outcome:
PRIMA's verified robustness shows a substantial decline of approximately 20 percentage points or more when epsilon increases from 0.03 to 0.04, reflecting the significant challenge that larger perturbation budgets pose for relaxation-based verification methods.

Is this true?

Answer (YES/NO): NO